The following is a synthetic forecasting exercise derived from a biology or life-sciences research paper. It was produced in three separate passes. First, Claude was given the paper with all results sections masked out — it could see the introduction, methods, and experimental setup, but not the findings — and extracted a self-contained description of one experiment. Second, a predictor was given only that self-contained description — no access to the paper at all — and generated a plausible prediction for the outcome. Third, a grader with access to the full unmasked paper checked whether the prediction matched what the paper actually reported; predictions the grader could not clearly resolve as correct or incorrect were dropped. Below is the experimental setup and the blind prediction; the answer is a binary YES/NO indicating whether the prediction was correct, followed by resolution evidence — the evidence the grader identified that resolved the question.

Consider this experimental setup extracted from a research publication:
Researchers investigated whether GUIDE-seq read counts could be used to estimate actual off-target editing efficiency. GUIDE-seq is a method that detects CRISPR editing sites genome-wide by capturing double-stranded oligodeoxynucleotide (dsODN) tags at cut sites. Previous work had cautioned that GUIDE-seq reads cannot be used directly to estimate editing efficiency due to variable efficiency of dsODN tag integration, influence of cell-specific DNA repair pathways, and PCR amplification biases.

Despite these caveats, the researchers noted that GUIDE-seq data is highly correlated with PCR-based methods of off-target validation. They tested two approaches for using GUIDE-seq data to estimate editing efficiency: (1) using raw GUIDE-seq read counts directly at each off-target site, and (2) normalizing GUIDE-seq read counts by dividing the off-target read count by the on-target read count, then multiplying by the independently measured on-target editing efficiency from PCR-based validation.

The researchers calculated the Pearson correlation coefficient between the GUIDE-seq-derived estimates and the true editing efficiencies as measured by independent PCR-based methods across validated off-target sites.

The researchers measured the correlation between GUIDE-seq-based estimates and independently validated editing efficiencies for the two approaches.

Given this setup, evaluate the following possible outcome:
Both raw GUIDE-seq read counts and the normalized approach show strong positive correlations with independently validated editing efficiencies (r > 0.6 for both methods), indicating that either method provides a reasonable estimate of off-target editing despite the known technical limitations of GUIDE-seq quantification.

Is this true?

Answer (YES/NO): YES